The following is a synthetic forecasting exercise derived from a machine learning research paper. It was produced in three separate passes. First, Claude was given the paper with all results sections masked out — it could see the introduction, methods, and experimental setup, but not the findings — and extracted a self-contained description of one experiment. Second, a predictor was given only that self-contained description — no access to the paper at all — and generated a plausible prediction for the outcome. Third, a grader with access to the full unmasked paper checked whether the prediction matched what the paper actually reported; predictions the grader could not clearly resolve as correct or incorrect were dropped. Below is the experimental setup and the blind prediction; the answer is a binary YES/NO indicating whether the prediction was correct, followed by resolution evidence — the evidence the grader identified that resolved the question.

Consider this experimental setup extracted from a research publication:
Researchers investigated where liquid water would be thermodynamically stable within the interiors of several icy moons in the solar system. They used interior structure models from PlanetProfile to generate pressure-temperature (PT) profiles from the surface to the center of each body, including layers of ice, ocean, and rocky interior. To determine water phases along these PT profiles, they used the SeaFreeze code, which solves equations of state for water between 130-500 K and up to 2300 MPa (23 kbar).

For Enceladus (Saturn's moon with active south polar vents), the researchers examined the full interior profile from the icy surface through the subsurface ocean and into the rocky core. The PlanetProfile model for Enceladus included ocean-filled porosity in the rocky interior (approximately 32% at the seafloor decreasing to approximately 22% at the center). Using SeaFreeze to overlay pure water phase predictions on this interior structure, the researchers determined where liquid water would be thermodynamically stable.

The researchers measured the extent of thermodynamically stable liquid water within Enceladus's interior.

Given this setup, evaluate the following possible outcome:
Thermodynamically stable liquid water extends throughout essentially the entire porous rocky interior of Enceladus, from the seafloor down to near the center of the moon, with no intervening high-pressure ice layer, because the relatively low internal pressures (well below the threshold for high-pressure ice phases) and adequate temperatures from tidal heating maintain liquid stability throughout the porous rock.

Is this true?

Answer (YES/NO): YES